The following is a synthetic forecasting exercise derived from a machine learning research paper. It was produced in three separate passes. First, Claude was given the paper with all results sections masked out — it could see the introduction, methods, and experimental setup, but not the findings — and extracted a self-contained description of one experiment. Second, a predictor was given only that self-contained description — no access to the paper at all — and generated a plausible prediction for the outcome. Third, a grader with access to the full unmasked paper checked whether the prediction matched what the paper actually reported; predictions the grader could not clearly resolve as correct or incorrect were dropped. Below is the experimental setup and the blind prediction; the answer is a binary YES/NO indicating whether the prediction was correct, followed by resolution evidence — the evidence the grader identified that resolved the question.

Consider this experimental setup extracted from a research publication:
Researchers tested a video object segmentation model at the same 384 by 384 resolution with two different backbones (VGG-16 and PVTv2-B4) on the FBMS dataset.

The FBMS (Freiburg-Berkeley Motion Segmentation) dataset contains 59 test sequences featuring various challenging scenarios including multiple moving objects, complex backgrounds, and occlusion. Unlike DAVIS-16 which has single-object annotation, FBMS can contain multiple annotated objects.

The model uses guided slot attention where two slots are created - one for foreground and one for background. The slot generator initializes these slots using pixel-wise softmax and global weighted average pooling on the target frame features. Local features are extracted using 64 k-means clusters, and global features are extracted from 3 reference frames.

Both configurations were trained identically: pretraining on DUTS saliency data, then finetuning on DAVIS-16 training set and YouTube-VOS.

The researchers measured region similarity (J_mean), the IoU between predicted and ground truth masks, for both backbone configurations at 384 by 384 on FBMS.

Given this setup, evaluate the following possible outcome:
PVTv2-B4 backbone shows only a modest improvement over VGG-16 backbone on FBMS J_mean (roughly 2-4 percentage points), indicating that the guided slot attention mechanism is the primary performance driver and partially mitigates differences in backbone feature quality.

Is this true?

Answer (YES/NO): NO